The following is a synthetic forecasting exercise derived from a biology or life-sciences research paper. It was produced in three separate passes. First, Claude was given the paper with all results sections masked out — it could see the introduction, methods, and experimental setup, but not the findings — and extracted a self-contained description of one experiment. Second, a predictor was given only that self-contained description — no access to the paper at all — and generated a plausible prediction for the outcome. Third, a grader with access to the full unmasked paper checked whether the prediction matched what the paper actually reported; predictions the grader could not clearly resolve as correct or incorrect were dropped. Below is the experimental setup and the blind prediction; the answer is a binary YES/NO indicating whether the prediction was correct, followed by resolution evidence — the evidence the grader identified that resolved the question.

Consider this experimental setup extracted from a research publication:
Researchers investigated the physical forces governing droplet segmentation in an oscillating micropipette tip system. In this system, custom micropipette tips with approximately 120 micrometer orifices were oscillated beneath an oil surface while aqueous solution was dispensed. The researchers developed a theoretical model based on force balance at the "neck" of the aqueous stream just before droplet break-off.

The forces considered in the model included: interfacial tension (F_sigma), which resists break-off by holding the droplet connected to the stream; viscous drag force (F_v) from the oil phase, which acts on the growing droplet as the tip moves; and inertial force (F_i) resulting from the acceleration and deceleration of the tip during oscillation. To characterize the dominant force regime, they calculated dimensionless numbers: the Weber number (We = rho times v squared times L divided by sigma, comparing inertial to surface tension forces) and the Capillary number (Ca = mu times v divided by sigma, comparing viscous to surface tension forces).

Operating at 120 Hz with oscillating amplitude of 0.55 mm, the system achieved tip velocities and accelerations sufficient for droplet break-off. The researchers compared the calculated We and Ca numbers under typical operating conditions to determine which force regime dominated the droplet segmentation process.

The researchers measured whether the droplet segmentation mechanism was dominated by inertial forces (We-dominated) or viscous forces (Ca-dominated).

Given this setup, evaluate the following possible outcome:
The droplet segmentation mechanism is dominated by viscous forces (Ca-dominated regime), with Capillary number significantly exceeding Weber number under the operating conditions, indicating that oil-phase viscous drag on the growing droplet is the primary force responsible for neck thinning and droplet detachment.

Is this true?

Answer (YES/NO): NO